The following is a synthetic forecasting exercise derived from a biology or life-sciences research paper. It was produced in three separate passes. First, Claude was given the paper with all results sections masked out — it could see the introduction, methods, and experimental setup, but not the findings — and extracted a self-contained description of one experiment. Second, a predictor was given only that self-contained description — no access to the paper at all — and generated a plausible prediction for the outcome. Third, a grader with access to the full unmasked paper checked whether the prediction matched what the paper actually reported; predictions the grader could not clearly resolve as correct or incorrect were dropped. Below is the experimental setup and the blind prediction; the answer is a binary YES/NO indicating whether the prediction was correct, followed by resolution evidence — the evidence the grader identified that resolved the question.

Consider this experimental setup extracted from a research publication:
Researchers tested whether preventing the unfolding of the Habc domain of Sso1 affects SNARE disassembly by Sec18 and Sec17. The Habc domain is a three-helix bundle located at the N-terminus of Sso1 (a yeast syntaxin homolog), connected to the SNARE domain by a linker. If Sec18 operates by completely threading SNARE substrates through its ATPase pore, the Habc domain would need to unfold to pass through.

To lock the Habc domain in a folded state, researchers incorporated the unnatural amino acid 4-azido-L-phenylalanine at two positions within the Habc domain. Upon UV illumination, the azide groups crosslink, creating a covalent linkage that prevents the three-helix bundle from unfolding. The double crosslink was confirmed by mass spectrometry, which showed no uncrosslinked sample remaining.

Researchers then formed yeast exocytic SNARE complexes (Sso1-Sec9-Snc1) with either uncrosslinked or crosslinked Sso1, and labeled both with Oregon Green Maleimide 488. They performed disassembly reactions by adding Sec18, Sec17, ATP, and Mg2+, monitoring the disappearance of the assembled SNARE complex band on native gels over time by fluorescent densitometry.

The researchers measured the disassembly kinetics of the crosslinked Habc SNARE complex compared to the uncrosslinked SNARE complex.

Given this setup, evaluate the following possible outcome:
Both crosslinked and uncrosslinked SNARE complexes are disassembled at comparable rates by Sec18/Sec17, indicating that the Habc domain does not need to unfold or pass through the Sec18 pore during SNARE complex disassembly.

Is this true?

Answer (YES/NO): YES